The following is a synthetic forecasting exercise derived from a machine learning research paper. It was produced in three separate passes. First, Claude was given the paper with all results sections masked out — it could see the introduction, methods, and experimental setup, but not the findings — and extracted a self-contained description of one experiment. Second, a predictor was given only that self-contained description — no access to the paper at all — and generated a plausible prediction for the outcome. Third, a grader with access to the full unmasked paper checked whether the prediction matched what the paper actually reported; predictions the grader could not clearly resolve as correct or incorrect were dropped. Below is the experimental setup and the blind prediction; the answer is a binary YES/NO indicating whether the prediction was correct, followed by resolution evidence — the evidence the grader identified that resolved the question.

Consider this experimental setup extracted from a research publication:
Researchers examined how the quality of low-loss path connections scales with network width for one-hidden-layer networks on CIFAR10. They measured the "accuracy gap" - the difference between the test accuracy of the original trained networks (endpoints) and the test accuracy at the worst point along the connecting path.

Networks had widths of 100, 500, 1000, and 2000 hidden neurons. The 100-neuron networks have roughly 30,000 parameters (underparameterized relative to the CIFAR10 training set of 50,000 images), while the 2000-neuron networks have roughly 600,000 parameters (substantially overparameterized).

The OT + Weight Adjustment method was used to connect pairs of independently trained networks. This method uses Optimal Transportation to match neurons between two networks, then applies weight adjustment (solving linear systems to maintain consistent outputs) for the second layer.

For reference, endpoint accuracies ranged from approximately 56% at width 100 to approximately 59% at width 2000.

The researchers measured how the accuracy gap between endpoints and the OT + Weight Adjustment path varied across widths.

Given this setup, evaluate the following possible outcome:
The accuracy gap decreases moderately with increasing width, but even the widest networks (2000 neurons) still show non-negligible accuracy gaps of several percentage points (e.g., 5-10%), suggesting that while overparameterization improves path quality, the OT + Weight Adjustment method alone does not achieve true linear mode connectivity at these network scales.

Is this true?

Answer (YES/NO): NO